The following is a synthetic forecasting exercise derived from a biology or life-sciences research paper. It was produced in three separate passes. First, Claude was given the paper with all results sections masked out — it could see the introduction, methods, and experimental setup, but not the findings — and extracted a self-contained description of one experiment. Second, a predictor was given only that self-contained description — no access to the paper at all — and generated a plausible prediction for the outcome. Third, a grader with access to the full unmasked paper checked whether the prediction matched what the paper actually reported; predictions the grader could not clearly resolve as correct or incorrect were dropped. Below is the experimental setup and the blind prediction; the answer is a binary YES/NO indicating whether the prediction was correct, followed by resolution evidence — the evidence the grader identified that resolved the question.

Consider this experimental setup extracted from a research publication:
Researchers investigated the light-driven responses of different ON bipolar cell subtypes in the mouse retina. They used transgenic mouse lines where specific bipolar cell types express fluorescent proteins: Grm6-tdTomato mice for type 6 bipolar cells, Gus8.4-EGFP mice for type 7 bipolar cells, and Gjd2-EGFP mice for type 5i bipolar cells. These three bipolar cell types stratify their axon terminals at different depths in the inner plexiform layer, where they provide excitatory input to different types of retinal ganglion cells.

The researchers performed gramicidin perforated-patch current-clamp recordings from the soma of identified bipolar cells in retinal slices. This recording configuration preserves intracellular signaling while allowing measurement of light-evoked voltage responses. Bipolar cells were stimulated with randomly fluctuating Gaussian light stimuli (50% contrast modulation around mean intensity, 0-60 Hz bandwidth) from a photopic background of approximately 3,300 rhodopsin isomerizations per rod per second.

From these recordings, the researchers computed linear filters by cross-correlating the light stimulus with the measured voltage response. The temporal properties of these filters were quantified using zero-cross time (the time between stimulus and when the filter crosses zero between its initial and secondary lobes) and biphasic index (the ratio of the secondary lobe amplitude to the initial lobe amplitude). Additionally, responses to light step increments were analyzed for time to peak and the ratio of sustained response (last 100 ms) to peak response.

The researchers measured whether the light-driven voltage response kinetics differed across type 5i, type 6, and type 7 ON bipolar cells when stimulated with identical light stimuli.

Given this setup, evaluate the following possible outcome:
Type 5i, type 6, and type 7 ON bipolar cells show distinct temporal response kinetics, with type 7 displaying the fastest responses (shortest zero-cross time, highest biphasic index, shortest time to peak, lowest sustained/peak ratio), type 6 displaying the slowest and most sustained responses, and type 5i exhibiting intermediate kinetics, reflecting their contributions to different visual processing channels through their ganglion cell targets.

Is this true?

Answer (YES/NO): NO